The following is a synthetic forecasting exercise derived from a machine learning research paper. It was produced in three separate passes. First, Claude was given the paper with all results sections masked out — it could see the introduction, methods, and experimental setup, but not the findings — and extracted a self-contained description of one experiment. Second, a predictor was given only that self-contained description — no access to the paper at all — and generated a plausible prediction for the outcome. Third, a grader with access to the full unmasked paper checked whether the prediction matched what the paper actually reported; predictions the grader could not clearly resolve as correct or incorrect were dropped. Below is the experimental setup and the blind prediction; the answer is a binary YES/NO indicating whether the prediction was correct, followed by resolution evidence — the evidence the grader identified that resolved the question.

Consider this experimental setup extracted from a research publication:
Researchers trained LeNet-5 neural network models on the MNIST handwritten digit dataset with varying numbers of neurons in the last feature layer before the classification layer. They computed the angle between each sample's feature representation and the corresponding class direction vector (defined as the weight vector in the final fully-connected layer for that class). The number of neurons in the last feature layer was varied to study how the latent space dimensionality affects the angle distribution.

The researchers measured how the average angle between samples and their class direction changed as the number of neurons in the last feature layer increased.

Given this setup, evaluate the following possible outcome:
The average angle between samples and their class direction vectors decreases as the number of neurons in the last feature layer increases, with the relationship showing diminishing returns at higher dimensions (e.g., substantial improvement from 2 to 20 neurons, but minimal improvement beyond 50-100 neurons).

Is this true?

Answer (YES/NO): NO